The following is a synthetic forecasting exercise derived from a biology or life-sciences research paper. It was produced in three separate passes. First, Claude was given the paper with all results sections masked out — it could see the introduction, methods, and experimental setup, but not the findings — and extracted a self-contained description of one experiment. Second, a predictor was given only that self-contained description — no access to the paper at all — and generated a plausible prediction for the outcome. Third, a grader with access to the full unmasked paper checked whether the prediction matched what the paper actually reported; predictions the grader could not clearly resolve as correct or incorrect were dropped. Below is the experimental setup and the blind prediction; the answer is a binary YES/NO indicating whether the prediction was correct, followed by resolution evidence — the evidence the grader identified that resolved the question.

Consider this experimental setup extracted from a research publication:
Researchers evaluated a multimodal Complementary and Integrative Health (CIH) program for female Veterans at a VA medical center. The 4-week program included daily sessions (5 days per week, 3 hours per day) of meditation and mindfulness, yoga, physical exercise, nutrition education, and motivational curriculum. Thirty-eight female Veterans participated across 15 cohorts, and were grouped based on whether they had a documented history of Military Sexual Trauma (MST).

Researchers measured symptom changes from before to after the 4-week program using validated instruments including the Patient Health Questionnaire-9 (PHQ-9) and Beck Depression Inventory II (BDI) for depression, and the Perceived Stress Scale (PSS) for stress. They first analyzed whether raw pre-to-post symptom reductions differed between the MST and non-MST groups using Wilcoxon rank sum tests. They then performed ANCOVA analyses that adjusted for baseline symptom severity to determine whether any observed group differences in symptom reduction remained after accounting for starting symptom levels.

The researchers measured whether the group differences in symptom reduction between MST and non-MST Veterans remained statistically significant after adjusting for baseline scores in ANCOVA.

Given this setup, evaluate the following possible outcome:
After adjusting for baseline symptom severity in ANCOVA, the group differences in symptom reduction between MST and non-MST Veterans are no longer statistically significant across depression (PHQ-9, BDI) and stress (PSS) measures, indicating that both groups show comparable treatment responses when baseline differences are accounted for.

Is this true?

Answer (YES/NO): YES